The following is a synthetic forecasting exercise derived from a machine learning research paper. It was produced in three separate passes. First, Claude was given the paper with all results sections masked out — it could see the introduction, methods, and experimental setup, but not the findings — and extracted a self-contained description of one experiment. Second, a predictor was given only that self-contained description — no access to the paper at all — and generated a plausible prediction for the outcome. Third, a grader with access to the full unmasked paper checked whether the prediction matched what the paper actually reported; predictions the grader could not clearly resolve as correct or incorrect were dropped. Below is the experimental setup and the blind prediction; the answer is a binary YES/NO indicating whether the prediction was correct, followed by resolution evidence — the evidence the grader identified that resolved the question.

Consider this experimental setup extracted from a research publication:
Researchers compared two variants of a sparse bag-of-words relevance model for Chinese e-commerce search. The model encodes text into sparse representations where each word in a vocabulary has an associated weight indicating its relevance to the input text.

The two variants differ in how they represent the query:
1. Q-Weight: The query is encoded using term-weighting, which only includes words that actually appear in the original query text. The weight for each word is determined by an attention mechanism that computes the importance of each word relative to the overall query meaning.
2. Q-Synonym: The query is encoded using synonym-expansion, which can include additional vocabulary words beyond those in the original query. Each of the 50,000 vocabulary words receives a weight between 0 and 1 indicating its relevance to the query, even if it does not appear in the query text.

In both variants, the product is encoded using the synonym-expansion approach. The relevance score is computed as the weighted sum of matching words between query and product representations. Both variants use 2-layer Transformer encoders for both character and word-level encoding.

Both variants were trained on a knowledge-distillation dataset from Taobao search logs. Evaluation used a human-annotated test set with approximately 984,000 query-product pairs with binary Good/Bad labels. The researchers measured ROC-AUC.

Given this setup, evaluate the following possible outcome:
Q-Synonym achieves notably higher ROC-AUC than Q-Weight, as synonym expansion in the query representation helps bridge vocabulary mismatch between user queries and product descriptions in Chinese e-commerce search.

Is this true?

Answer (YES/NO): YES